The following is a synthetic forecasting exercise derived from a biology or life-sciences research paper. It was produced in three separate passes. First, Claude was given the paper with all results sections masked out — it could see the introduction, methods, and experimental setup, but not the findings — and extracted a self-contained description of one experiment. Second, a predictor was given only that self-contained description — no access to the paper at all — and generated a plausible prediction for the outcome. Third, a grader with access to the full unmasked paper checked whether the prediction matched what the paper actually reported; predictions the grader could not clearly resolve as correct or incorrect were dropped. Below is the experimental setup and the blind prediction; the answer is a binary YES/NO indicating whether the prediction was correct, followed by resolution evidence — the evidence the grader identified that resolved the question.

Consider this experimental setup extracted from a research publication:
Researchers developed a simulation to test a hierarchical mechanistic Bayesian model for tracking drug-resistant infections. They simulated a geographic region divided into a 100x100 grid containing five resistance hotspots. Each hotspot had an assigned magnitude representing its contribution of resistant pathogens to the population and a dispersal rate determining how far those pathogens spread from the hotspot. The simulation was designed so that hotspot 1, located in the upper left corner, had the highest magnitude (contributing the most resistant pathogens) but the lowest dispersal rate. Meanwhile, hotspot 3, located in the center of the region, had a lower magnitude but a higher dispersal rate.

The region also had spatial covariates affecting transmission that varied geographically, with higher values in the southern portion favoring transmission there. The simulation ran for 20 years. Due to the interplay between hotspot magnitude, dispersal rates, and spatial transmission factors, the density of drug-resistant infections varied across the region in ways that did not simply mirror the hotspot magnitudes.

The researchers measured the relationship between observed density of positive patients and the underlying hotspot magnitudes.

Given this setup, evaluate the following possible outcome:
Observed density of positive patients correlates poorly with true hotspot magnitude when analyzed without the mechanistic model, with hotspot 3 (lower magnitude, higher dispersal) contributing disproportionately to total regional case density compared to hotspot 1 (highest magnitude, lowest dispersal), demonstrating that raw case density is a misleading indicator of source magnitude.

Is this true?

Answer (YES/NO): YES